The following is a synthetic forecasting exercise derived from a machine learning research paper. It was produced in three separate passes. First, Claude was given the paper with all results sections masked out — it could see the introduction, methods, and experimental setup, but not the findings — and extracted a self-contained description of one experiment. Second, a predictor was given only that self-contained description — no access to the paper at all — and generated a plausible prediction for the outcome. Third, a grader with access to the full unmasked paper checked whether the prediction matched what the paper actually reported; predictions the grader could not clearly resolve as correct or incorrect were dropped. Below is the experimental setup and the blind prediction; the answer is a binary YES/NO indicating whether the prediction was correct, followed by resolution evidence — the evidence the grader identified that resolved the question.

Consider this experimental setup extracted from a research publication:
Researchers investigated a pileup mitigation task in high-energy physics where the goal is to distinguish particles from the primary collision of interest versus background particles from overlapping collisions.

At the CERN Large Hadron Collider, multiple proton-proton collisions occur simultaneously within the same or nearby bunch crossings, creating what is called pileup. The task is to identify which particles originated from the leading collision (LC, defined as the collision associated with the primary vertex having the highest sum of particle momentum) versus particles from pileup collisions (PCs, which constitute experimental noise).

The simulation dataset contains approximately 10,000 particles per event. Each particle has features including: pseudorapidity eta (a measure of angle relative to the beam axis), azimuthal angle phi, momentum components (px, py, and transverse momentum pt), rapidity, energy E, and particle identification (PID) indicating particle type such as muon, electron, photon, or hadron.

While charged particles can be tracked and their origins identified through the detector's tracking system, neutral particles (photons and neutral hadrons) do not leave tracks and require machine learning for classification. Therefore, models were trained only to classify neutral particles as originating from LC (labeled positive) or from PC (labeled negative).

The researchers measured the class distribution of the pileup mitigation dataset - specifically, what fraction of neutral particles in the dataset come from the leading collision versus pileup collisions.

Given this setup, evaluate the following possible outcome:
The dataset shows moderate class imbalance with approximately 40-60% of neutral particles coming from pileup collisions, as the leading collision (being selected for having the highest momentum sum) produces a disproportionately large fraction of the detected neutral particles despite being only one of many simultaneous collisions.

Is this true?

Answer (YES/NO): NO